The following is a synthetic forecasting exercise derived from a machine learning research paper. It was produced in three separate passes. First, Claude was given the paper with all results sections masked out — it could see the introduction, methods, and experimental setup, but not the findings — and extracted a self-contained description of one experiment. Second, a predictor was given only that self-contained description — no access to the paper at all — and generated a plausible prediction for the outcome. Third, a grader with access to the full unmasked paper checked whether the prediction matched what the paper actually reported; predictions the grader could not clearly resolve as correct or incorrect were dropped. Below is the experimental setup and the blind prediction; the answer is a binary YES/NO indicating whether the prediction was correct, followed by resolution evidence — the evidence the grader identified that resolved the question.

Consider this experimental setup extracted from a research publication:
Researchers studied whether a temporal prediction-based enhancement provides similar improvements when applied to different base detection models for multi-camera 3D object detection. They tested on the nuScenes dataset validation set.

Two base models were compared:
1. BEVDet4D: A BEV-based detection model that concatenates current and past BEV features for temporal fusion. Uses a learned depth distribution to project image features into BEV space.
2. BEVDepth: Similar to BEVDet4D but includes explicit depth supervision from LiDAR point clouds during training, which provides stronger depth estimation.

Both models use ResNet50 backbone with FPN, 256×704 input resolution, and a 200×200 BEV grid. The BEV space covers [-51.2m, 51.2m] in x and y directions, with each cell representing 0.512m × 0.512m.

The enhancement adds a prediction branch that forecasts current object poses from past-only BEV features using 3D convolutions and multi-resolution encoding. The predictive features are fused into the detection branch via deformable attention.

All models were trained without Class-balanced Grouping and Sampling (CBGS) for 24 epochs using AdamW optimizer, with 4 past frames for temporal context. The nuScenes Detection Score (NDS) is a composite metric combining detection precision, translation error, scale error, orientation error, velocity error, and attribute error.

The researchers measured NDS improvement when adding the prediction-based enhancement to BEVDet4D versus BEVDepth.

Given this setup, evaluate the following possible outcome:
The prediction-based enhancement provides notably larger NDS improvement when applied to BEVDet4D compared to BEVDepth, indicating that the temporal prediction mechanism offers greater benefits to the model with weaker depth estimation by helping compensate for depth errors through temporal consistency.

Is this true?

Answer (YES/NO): YES